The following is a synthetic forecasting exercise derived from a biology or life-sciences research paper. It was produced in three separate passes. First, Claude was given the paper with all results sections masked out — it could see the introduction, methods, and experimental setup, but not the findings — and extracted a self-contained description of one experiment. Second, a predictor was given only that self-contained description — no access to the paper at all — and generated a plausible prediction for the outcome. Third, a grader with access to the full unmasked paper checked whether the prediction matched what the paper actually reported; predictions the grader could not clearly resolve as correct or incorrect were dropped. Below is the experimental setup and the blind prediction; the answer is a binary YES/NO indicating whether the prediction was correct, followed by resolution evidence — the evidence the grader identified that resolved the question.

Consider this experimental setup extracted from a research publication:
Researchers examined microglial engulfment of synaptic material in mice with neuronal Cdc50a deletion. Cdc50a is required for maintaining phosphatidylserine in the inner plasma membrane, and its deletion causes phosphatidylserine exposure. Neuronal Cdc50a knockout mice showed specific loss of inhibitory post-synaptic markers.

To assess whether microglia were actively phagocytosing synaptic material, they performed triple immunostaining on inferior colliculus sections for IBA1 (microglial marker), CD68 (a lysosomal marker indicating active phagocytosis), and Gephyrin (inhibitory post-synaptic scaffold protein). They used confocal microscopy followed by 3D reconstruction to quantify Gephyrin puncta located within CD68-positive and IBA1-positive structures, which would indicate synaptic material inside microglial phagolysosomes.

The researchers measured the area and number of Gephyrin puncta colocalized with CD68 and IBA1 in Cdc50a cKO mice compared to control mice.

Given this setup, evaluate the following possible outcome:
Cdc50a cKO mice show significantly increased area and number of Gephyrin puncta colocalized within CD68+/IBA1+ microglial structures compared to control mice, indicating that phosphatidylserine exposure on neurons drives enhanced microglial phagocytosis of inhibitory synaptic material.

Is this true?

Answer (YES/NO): YES